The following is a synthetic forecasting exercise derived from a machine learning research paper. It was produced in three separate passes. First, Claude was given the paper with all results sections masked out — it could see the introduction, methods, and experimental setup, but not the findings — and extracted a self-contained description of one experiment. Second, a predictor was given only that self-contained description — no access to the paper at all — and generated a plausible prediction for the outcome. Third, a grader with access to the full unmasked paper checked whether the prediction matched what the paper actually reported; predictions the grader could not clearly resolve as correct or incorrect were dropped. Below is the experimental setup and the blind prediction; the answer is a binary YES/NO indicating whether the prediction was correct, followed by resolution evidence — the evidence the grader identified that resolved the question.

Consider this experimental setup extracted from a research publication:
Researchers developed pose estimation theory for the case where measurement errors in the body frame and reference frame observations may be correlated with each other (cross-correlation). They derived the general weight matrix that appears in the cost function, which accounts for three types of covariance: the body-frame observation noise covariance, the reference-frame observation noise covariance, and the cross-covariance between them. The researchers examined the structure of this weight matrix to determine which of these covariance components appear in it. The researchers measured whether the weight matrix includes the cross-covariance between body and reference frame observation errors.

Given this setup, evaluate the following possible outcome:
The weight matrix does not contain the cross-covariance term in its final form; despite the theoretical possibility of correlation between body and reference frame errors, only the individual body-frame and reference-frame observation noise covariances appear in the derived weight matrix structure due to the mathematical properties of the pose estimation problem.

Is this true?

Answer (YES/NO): NO